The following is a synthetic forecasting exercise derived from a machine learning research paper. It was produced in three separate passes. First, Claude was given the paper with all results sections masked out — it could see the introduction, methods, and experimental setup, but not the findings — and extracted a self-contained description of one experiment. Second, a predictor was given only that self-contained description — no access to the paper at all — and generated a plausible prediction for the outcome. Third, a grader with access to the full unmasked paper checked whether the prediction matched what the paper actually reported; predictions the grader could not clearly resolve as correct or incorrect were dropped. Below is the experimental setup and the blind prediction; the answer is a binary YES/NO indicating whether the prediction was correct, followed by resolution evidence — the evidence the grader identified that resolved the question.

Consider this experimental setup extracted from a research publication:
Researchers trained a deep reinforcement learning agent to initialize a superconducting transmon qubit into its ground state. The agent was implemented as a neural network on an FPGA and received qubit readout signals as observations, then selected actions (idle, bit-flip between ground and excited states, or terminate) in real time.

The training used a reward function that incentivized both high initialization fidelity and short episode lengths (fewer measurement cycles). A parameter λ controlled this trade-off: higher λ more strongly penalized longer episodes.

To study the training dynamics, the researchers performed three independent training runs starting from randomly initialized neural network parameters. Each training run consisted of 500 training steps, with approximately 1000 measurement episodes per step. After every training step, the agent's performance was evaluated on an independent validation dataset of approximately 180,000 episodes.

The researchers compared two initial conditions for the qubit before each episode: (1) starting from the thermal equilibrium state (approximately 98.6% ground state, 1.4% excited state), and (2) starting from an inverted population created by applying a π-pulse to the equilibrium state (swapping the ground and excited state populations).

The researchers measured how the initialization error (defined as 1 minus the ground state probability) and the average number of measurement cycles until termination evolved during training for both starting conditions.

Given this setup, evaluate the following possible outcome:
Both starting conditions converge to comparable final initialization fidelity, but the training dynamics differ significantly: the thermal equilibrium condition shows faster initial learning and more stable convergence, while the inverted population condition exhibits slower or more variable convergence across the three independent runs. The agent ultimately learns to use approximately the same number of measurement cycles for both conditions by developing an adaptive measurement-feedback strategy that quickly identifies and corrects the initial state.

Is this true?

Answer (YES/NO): NO